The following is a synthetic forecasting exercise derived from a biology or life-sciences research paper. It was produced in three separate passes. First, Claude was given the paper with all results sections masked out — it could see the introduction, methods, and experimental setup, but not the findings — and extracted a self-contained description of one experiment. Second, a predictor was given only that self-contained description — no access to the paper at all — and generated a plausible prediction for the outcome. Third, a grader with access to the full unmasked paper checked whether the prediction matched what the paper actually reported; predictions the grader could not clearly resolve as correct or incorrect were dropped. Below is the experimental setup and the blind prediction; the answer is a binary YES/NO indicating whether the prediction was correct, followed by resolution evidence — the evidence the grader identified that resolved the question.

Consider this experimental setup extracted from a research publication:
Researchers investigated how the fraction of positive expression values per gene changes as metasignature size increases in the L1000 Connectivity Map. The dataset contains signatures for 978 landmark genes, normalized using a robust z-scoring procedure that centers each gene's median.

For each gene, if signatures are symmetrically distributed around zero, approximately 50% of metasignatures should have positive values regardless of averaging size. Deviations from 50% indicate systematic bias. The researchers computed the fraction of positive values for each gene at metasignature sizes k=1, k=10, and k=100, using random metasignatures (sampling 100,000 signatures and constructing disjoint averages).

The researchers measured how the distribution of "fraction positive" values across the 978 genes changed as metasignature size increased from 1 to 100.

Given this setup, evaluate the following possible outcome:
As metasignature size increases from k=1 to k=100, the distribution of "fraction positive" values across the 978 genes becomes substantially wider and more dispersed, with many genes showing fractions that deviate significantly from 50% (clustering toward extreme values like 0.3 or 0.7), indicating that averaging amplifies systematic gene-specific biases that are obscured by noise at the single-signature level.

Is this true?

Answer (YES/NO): NO